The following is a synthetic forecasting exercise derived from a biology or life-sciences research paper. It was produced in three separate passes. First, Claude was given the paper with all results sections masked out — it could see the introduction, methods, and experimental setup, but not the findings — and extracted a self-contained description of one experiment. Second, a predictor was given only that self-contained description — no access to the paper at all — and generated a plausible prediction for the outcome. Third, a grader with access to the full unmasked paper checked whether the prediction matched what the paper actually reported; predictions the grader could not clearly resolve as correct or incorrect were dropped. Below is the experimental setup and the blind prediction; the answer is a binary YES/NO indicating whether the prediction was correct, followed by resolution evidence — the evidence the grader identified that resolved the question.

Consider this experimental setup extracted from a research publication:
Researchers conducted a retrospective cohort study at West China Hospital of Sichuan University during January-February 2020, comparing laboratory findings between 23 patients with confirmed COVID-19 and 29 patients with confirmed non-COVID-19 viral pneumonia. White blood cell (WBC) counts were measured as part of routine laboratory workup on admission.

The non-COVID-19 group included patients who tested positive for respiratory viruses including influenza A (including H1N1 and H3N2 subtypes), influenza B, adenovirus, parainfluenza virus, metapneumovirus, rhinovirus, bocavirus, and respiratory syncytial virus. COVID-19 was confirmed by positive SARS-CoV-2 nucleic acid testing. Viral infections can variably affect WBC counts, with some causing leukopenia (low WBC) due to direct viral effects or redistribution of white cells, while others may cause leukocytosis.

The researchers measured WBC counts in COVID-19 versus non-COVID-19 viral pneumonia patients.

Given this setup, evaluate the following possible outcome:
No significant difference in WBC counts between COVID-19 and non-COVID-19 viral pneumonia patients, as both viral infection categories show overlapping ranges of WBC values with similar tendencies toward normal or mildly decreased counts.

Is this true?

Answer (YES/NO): NO